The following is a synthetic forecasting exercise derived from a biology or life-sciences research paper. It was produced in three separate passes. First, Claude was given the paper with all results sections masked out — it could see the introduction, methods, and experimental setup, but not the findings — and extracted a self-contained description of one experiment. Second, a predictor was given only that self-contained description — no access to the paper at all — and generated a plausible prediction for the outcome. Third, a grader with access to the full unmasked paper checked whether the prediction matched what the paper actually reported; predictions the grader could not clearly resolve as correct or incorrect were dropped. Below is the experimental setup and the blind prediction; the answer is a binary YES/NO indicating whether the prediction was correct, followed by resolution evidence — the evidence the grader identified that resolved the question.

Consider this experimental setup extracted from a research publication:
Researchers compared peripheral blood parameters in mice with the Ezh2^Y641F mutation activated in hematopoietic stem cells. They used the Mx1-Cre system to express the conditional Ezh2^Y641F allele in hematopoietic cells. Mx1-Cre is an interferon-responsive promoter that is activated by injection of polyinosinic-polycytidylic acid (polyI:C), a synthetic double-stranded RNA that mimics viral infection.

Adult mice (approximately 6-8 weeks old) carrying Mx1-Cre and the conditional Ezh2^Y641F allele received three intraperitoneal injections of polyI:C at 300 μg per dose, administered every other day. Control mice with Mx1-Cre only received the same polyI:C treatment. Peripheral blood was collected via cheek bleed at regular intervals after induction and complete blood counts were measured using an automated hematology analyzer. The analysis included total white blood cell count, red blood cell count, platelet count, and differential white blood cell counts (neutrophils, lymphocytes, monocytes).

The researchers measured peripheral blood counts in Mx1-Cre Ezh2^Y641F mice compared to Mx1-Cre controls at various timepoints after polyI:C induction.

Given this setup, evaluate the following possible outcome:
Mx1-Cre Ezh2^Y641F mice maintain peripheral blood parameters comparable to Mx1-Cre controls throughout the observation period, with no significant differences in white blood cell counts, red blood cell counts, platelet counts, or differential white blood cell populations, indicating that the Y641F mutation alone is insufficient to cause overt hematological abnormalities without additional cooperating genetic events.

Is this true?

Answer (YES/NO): NO